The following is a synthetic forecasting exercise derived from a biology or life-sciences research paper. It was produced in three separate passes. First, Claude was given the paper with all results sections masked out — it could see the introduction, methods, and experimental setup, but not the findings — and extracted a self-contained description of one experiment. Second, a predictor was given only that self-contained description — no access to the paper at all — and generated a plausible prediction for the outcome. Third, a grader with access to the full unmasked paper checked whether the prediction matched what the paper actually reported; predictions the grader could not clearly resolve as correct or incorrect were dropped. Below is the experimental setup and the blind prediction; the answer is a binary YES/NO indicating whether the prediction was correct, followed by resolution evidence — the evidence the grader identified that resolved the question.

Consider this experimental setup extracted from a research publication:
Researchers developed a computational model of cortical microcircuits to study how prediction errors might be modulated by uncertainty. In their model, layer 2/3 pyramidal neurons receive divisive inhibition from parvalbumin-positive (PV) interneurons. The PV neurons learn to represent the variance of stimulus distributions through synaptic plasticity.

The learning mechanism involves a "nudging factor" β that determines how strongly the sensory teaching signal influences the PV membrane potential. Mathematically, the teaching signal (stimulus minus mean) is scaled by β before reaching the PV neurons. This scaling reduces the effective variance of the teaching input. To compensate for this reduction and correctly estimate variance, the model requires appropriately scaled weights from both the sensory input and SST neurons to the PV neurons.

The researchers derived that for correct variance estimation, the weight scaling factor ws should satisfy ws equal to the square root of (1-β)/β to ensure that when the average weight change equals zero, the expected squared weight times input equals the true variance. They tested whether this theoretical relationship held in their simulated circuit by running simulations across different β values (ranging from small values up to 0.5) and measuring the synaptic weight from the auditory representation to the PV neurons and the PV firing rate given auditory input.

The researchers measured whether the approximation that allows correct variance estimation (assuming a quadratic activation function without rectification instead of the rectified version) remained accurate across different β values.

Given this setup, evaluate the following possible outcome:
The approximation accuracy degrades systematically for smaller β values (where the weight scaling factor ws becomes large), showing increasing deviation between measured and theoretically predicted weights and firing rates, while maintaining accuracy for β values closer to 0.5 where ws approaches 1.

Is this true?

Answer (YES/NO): NO